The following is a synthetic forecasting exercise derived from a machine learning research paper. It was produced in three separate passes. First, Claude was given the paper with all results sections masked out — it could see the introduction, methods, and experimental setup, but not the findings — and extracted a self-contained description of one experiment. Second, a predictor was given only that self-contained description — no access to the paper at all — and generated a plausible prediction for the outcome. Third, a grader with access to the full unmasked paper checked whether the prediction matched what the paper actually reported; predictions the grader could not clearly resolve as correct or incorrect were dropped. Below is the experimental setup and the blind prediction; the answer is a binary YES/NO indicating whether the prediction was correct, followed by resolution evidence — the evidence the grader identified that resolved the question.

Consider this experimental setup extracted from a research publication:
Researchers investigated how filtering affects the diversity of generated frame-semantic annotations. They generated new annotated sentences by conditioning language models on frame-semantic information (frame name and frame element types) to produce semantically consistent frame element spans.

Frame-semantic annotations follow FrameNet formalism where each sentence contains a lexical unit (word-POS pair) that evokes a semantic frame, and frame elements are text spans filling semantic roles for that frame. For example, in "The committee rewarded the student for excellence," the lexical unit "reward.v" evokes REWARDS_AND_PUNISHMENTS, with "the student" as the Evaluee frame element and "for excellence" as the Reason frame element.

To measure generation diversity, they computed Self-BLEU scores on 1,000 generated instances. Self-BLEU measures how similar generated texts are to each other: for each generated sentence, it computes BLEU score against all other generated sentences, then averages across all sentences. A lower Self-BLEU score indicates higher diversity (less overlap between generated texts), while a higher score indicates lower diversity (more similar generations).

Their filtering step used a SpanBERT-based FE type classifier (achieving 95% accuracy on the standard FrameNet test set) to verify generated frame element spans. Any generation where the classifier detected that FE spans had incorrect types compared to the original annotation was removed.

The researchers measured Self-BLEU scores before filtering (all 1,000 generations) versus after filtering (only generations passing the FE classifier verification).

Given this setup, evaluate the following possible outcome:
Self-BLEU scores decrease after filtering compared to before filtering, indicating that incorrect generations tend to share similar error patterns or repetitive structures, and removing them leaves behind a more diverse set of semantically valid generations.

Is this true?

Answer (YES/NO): YES